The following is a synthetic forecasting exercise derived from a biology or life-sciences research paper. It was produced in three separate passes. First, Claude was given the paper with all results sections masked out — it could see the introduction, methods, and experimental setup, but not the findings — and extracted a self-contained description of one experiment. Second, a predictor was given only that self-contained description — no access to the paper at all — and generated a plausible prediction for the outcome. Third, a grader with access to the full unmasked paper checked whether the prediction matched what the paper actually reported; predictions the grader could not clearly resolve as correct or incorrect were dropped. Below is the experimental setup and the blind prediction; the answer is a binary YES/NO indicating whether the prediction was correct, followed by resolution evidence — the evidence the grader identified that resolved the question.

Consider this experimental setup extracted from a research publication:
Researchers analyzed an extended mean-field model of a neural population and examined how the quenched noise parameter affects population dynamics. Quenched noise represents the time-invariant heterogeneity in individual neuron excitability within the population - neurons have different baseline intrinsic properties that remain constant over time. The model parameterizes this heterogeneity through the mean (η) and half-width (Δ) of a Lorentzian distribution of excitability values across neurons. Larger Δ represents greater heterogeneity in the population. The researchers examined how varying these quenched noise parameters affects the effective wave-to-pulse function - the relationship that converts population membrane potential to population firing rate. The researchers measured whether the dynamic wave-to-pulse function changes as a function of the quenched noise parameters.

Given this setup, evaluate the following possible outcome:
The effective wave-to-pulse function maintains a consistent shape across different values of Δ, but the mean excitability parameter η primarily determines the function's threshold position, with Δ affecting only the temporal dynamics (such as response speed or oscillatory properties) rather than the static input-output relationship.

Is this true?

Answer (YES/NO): NO